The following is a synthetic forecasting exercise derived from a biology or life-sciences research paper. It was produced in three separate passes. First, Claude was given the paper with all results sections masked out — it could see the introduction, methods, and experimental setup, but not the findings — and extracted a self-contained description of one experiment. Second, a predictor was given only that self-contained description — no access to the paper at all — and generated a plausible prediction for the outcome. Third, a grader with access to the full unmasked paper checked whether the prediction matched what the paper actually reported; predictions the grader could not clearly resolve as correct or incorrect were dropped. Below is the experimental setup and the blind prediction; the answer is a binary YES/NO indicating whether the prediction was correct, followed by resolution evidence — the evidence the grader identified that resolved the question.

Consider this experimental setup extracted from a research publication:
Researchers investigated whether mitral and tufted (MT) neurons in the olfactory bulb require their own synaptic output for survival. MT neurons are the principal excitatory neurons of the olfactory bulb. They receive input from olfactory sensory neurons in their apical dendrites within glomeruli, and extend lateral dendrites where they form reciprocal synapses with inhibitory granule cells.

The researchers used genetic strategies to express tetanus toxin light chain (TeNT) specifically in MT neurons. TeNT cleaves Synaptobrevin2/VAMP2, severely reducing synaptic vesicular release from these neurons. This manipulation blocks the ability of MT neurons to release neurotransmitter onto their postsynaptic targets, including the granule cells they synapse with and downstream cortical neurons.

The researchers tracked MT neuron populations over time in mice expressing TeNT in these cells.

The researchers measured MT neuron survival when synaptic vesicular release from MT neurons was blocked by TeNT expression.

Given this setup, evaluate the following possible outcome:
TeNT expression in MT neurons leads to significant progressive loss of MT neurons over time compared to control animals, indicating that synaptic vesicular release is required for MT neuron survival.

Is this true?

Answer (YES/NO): NO